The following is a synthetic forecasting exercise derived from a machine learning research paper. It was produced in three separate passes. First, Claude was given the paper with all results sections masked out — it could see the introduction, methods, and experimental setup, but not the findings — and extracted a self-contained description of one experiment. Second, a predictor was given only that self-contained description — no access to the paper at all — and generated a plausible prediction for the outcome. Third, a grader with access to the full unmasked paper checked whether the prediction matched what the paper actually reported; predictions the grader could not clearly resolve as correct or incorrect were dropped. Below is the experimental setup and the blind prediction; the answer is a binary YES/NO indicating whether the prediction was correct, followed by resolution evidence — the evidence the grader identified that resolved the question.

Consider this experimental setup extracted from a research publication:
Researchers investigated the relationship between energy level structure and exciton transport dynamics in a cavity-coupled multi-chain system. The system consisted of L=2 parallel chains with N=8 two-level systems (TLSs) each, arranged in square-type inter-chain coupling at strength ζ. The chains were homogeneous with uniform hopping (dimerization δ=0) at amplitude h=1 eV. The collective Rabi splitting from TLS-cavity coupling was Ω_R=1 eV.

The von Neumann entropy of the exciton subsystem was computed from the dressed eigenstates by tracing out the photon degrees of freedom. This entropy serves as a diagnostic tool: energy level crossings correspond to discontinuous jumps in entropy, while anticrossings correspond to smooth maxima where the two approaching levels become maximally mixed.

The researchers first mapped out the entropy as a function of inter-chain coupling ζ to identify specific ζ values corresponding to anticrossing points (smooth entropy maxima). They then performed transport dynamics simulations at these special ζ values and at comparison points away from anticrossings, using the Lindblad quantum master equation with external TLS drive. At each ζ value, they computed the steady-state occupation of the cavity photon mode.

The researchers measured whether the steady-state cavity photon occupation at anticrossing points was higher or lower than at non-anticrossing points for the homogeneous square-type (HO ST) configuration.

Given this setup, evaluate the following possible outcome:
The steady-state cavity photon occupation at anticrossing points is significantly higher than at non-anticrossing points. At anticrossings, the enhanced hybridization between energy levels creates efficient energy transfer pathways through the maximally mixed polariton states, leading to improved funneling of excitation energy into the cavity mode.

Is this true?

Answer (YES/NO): NO